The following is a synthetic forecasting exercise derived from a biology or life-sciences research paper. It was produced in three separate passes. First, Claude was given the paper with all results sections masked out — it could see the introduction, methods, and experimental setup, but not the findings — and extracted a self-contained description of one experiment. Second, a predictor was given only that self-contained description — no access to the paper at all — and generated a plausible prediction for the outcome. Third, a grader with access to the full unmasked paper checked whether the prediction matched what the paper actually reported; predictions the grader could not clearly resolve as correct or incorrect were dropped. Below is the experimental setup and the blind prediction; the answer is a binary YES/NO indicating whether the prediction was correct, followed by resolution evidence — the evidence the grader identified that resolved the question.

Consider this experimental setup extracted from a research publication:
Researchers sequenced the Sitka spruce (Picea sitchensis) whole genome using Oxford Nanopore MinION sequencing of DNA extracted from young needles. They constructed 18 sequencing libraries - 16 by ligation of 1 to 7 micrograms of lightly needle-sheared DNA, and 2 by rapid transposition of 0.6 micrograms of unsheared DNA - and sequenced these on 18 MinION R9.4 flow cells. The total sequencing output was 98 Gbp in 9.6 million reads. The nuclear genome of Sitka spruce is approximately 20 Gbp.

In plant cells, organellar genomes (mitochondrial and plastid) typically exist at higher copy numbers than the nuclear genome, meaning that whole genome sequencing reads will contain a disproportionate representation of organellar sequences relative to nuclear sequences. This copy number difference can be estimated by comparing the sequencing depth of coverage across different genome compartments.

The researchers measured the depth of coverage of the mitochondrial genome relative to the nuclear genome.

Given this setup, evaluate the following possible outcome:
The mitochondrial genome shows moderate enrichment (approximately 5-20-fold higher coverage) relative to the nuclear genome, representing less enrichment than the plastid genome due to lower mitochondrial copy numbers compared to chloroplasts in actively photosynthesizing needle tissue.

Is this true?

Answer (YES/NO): YES